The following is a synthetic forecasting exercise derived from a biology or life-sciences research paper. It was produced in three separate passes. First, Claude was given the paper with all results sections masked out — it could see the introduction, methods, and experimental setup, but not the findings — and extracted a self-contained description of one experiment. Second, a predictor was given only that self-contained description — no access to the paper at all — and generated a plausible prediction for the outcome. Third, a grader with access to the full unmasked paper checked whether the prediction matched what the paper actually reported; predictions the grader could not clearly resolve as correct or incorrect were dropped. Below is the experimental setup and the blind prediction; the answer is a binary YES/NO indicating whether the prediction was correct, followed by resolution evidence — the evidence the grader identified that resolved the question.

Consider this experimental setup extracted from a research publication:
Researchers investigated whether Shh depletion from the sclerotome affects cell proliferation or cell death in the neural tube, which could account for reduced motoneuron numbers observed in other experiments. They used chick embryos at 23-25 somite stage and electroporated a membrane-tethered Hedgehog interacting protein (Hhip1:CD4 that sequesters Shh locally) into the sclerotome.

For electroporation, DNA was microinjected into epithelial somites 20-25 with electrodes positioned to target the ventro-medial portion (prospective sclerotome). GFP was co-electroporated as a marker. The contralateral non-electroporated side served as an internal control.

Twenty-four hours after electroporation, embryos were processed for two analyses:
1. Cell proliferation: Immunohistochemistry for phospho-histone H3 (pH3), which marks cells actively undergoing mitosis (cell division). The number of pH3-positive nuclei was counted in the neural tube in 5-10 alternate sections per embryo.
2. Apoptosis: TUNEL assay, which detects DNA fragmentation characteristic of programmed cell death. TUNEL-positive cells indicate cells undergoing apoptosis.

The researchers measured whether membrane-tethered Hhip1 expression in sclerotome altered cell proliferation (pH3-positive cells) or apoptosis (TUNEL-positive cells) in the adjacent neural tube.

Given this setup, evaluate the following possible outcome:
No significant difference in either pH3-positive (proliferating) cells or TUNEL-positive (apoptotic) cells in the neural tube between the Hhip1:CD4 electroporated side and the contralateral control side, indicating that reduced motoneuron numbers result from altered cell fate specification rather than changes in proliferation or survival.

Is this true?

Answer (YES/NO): YES